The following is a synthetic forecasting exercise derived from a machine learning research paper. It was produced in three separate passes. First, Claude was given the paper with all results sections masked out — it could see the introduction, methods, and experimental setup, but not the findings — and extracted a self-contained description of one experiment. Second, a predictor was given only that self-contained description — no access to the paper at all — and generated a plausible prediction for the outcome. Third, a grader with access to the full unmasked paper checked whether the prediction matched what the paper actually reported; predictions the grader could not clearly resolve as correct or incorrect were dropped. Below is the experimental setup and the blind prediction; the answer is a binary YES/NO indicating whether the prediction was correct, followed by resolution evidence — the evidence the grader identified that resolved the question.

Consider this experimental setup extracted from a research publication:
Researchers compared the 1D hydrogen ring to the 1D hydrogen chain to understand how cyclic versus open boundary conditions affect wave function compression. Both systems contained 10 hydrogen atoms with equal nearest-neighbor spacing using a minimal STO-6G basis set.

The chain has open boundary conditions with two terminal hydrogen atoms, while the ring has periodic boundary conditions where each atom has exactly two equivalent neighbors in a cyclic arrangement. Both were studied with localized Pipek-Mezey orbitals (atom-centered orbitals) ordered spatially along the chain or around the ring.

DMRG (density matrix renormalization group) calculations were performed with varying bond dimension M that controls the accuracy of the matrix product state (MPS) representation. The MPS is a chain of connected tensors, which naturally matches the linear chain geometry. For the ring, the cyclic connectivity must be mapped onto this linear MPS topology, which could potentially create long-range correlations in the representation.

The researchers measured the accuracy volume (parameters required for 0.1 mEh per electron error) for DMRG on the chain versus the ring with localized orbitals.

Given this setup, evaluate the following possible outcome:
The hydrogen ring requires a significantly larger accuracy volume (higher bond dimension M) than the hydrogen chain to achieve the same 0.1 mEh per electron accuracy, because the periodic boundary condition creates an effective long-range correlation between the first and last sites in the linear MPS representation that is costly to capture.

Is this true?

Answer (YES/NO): YES